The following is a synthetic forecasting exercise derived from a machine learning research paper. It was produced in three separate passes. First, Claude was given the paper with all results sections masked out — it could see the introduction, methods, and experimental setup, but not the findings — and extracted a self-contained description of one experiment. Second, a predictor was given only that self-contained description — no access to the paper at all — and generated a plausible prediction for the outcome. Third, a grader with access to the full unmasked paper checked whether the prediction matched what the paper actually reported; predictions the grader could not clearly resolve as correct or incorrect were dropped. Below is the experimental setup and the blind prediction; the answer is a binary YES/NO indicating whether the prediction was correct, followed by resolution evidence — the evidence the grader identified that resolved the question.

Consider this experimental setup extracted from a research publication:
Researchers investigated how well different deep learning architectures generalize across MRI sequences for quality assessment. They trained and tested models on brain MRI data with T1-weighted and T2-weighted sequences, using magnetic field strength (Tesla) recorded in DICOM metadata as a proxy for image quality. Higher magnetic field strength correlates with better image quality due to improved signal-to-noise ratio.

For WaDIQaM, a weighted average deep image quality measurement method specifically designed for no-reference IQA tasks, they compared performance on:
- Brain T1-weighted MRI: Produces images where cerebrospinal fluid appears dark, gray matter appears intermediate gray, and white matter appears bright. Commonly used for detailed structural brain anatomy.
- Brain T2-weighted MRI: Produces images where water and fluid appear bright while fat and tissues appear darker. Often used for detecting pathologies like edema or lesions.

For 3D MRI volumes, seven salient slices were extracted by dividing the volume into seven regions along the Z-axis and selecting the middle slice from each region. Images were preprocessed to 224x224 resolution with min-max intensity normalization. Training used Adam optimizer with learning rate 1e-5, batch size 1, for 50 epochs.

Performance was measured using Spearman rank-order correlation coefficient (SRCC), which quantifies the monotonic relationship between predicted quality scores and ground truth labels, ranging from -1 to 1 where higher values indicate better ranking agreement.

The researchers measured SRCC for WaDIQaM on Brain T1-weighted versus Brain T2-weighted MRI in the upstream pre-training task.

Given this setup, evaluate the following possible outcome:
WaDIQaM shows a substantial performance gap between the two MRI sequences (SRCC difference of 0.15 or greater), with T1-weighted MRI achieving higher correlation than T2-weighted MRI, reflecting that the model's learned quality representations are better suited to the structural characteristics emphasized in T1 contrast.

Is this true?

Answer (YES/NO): NO